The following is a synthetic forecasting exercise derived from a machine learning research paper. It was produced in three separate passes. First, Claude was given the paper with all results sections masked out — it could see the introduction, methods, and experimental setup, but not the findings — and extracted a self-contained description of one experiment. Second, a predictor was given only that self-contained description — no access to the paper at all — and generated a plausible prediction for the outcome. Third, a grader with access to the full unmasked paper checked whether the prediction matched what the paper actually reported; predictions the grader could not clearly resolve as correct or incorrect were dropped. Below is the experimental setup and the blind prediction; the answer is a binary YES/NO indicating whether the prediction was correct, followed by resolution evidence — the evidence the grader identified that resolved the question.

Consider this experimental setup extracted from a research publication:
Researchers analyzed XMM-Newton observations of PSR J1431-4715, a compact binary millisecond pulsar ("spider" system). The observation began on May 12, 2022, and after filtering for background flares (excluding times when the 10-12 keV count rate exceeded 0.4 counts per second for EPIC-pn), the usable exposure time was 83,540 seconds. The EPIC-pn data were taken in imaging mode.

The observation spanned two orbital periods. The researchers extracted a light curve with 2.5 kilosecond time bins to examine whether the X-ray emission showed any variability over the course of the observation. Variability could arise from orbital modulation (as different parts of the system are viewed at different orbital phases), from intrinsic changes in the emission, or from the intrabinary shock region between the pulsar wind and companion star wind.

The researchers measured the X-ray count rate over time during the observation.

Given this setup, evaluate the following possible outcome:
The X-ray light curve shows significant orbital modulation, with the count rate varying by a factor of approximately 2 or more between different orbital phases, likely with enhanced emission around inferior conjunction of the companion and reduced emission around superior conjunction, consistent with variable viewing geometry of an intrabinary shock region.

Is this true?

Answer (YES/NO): NO